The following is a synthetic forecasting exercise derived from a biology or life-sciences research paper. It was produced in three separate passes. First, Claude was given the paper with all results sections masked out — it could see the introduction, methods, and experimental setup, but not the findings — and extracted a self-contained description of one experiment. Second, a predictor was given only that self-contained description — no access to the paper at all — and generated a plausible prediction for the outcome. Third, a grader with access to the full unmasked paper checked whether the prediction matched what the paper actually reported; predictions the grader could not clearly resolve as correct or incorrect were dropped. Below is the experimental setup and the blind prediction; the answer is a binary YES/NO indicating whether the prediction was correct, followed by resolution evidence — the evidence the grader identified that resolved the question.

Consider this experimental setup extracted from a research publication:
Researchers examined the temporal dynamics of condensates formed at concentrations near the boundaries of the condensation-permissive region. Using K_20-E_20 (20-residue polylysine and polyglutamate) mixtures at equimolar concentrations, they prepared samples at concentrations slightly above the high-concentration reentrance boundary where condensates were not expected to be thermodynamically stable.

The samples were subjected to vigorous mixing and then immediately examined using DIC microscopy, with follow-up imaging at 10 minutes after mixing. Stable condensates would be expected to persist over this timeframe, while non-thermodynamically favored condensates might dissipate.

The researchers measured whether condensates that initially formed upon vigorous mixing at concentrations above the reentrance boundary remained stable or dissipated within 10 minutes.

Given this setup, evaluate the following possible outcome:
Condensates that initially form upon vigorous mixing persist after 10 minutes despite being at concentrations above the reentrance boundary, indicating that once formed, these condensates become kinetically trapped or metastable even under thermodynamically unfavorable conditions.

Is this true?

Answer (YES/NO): NO